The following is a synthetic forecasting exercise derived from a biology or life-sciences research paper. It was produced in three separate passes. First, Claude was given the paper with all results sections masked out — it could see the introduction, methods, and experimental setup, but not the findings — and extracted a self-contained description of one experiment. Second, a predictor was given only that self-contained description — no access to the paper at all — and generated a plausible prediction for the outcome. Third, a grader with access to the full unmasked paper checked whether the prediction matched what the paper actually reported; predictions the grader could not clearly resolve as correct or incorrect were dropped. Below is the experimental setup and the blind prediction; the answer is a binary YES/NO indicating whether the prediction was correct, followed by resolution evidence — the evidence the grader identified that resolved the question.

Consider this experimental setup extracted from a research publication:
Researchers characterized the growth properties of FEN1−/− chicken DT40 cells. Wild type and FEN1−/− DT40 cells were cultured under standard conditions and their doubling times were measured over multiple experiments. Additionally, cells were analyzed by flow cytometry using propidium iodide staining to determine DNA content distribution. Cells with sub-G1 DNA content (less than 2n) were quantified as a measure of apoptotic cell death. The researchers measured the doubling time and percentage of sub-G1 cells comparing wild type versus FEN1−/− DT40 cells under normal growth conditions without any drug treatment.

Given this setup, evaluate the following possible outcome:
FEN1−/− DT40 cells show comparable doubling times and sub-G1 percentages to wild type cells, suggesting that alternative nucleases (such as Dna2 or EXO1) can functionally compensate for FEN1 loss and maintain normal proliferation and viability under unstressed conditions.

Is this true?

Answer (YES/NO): NO